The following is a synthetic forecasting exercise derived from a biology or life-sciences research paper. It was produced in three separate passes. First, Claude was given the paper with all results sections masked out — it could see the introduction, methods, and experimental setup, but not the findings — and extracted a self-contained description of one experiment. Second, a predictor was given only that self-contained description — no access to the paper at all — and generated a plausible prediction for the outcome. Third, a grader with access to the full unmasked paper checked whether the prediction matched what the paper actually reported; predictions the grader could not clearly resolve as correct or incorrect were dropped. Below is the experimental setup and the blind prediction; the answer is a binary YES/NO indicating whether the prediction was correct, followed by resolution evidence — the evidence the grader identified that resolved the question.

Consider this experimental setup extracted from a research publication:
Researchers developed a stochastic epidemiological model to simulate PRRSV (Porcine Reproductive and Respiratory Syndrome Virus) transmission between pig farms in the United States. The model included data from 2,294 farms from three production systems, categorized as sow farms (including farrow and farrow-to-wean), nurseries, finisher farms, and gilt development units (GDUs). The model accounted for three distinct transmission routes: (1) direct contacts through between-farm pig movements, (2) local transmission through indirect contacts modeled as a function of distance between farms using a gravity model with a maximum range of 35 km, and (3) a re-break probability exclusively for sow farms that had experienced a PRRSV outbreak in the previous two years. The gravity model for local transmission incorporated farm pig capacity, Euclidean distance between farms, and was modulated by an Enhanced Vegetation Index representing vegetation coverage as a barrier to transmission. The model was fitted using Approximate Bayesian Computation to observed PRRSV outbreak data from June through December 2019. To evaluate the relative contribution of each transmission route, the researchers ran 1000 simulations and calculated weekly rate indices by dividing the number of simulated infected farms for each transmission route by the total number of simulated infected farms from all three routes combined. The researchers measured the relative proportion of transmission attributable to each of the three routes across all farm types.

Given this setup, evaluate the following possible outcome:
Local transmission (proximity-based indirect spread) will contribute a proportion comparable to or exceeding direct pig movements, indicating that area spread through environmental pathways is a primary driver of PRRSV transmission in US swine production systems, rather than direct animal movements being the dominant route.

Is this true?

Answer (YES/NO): YES